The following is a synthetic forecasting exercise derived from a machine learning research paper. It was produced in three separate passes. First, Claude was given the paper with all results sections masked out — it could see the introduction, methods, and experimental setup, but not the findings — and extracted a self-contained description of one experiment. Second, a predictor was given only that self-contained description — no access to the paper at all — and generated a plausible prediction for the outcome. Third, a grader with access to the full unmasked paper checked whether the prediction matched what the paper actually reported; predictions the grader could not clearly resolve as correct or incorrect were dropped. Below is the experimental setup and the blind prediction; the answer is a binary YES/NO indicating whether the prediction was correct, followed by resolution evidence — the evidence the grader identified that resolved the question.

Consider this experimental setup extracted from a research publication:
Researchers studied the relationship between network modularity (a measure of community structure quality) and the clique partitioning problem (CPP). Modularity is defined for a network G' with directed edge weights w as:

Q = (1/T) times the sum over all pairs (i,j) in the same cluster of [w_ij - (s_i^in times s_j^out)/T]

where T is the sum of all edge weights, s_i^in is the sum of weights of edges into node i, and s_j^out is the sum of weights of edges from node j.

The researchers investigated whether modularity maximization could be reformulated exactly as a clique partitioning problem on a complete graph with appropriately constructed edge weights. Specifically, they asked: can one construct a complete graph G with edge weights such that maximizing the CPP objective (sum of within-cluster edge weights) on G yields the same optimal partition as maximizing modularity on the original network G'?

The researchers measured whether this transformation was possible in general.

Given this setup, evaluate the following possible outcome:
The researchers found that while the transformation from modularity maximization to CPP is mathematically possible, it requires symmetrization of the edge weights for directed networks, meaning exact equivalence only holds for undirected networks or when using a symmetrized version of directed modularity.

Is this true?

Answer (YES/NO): NO